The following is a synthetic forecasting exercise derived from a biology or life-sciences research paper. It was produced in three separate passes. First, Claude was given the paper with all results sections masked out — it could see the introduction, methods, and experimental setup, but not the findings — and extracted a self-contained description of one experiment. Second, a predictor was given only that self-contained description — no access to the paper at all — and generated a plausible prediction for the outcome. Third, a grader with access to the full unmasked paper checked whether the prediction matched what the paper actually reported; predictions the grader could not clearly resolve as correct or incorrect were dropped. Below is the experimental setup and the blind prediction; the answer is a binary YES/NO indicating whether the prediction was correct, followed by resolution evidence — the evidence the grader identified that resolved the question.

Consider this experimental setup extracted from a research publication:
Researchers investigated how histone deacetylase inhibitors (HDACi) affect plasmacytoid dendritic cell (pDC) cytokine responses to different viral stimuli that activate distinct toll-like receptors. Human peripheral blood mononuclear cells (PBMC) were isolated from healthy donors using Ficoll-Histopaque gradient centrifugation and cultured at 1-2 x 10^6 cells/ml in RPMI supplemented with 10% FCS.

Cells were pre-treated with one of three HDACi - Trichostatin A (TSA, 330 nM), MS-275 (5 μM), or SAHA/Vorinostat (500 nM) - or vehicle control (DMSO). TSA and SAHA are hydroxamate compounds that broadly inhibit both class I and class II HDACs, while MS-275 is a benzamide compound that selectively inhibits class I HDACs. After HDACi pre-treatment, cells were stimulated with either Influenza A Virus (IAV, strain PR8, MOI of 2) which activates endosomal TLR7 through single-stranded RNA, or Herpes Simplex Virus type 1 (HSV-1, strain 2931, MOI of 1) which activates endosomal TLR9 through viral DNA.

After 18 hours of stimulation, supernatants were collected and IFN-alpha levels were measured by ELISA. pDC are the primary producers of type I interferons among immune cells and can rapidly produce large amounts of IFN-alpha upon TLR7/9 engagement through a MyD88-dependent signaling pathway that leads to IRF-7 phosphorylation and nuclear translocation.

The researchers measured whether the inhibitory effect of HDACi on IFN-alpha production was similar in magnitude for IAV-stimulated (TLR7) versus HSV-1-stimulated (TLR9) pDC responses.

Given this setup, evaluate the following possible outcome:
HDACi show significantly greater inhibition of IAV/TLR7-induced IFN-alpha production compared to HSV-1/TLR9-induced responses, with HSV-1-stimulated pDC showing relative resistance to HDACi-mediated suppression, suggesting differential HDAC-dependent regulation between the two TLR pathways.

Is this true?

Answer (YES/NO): YES